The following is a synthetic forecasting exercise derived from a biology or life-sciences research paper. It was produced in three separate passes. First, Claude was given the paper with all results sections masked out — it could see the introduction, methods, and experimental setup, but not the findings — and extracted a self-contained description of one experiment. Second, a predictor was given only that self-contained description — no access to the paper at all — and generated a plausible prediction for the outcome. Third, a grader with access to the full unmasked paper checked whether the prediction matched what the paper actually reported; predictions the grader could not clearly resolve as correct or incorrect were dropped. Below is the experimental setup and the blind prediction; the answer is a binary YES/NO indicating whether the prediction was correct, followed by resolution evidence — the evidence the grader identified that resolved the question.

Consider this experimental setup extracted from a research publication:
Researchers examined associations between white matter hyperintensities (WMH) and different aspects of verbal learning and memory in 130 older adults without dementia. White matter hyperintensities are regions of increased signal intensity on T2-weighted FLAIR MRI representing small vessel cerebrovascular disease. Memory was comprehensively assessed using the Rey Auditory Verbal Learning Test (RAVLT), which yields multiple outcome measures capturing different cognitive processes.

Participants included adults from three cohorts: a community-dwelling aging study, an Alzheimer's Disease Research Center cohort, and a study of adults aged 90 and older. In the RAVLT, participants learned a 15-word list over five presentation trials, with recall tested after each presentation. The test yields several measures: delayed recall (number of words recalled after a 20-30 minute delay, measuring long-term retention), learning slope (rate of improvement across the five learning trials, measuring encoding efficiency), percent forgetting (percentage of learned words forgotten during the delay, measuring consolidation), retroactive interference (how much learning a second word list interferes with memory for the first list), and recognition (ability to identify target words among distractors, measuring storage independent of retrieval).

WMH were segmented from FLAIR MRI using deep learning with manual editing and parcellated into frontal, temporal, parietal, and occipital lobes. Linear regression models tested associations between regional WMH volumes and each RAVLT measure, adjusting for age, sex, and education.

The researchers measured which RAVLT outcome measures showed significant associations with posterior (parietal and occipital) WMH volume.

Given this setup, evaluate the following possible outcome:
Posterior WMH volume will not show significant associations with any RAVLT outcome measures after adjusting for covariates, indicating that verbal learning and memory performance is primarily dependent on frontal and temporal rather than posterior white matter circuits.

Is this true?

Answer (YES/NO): NO